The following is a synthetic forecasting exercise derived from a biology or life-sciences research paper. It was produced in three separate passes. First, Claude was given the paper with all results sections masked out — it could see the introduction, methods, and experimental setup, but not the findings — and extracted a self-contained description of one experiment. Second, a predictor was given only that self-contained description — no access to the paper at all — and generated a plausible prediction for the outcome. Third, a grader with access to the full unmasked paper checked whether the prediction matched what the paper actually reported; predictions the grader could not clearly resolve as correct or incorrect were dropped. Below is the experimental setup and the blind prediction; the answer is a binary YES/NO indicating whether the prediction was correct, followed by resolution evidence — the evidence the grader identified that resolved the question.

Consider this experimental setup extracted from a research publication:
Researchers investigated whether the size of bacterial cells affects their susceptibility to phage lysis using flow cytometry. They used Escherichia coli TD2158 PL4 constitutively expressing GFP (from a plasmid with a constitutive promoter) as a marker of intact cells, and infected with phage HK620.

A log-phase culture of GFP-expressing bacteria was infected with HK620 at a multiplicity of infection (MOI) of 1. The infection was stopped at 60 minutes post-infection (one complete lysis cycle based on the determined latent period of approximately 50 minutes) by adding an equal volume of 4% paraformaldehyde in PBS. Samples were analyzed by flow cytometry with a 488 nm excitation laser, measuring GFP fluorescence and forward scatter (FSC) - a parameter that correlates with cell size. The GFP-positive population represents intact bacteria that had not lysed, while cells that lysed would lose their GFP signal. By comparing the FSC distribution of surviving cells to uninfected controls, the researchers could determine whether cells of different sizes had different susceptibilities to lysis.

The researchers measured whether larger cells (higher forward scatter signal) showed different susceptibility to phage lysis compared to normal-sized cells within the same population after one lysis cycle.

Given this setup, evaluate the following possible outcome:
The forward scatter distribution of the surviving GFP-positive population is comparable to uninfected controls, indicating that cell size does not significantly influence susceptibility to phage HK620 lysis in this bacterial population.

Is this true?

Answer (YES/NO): NO